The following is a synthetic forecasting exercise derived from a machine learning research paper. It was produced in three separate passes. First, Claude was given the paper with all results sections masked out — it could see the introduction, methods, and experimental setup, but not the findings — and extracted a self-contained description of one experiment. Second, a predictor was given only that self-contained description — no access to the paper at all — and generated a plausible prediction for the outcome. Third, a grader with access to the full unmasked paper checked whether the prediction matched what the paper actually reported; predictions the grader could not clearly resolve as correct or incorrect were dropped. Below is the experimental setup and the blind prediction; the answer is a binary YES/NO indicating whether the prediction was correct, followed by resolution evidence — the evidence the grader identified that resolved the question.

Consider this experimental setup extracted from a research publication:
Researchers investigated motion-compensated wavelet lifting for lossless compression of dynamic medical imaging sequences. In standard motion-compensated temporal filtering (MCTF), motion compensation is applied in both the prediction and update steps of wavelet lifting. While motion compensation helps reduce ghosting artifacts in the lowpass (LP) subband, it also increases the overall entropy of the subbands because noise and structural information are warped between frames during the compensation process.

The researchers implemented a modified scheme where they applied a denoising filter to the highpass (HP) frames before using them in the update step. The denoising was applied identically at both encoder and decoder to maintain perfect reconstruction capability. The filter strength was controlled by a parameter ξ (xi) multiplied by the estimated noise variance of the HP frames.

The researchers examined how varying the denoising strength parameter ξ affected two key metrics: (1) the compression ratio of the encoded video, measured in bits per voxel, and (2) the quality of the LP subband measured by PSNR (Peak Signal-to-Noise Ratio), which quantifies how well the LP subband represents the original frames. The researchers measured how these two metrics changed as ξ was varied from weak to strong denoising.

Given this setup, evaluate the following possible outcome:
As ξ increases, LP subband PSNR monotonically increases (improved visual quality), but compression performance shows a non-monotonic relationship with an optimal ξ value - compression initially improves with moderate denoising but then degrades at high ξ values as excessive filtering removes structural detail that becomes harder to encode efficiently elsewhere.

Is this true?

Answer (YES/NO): NO